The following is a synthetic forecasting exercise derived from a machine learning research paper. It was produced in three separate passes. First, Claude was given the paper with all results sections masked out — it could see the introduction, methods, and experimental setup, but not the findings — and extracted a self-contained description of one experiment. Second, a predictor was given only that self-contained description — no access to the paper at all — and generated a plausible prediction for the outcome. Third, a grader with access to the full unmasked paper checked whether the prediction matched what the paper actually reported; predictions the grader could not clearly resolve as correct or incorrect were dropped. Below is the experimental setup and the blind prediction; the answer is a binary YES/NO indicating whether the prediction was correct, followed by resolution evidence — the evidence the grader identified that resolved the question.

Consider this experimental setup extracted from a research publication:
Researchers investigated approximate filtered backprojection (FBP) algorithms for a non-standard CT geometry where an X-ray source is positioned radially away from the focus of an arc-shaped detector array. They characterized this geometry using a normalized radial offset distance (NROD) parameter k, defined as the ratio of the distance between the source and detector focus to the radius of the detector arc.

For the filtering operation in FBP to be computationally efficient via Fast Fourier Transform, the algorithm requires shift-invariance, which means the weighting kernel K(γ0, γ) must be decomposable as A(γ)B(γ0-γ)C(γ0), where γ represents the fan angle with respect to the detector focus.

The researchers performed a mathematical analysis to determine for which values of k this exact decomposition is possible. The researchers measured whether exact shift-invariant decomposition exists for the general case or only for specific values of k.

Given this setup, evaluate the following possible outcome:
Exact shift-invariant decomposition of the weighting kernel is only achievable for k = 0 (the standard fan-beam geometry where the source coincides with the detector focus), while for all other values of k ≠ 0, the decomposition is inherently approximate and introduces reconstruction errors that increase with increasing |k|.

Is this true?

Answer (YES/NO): NO